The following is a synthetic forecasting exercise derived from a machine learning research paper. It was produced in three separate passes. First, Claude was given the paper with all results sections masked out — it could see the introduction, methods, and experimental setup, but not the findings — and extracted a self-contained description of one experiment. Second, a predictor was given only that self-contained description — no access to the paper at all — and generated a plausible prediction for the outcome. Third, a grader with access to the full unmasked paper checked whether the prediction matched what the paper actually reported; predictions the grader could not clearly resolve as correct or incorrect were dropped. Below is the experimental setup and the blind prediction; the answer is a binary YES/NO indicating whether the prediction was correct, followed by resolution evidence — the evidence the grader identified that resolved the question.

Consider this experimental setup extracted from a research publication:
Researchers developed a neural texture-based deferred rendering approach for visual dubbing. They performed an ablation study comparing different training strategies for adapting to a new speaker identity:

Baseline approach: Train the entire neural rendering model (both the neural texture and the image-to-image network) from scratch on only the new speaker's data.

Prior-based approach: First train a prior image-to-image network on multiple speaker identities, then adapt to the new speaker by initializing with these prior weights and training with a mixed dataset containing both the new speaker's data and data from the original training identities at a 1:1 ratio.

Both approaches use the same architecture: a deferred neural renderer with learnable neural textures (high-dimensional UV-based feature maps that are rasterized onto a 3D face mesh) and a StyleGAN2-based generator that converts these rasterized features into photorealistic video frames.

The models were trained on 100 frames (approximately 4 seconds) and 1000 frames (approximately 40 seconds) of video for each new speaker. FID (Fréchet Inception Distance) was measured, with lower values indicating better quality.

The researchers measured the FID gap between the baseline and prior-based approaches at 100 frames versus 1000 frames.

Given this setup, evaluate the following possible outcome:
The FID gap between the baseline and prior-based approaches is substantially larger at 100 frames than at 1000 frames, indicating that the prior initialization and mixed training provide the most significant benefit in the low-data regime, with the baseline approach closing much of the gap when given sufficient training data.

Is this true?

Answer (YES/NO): YES